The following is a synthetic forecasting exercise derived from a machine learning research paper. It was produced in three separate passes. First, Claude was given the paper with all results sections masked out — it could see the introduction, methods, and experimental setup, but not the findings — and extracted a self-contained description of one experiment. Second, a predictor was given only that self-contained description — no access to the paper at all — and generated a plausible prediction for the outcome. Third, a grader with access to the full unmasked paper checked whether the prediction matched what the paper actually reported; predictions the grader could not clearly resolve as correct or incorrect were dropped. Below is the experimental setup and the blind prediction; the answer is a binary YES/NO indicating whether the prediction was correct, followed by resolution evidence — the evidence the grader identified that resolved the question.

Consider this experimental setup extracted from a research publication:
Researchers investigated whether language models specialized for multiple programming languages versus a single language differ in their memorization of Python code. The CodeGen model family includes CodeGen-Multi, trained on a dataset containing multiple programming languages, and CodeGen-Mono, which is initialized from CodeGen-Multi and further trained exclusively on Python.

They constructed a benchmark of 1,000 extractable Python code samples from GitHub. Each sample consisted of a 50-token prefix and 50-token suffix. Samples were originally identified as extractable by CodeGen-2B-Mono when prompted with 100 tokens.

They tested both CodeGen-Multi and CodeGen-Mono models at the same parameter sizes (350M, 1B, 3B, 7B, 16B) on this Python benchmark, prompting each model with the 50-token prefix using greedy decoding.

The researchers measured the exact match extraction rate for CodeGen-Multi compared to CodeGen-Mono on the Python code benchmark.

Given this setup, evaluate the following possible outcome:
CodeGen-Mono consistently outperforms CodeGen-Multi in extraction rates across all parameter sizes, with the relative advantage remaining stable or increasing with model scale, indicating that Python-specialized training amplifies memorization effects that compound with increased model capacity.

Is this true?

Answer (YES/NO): YES